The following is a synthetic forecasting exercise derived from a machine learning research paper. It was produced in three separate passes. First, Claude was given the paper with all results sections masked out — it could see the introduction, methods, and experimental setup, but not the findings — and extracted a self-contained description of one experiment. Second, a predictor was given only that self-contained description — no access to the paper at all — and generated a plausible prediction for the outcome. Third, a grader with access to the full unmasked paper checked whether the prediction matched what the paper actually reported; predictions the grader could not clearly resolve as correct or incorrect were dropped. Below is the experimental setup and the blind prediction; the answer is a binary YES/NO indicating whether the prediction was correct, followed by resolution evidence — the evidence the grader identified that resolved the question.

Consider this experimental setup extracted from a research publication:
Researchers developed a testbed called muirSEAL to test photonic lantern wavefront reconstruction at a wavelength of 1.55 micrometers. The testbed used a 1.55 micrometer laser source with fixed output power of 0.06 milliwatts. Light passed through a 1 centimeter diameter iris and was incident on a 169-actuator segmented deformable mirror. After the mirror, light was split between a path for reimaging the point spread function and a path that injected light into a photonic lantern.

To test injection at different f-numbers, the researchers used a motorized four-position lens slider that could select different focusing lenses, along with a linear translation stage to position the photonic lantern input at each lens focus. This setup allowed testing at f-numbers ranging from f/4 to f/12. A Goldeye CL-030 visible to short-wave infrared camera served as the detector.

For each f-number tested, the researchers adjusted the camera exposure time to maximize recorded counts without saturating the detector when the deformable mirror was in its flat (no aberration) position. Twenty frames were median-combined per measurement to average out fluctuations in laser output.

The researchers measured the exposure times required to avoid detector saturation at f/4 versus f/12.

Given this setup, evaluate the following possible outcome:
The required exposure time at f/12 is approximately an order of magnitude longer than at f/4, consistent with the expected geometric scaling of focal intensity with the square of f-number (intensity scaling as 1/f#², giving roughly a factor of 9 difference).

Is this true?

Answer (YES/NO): NO